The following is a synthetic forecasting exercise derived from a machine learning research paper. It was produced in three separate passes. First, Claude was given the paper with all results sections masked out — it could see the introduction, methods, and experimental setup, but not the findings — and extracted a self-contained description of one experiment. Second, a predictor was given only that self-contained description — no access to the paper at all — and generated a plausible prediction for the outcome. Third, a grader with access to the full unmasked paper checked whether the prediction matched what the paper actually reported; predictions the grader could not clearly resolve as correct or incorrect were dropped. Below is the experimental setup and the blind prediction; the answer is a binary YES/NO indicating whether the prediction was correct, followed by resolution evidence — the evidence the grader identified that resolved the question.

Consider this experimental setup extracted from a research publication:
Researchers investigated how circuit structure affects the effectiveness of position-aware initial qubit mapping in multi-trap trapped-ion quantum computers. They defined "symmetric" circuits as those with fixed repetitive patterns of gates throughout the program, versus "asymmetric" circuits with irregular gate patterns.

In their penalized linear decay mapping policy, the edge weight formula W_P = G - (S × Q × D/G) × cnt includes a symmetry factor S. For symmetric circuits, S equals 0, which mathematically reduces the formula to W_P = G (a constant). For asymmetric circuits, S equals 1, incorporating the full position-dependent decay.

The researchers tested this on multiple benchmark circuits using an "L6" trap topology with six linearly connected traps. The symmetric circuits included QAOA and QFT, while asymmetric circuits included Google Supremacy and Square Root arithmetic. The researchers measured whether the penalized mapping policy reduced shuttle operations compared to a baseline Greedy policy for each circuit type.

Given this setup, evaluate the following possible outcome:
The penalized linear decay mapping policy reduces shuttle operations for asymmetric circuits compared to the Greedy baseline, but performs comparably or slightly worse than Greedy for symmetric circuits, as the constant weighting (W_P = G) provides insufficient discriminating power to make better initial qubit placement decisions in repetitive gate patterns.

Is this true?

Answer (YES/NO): NO